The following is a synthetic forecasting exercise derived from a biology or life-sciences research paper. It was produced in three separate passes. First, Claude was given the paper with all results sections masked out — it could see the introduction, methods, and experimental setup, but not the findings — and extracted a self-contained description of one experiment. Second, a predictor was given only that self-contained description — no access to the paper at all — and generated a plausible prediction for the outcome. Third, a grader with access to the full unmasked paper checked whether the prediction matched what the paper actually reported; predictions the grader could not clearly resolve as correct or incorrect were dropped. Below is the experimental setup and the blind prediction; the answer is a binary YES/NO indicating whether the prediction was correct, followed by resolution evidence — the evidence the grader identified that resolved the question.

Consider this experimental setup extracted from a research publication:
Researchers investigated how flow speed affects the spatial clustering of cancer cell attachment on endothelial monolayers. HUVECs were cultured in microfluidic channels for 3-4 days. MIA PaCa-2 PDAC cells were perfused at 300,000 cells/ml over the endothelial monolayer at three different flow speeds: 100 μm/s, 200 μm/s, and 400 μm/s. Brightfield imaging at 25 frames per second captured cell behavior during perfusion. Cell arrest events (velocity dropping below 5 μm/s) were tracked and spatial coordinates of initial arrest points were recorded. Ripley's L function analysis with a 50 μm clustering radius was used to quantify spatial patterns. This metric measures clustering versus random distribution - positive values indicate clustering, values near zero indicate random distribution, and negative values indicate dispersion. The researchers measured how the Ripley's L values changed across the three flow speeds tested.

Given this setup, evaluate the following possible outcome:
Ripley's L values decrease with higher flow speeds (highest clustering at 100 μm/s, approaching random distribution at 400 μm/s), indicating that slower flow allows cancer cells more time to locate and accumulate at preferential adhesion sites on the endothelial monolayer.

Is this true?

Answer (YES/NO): NO